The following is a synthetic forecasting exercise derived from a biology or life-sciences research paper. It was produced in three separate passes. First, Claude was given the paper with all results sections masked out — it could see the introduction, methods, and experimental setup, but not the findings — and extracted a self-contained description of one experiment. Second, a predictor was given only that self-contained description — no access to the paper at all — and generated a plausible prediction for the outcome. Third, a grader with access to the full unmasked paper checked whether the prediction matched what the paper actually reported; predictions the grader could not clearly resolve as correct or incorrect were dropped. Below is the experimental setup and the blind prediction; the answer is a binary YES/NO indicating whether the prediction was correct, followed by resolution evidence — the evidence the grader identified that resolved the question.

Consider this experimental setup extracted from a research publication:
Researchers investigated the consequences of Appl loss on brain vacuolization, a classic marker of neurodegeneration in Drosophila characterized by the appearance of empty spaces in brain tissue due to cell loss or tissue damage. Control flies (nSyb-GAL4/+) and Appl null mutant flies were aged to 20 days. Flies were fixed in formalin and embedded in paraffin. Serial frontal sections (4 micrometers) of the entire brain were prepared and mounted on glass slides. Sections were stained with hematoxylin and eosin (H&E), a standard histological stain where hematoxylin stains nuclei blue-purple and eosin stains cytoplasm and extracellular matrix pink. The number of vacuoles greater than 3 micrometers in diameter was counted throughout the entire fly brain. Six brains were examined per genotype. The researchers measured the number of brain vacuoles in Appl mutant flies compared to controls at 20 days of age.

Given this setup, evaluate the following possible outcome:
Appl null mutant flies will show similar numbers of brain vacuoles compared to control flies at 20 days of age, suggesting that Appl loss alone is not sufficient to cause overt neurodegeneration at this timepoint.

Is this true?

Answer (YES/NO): NO